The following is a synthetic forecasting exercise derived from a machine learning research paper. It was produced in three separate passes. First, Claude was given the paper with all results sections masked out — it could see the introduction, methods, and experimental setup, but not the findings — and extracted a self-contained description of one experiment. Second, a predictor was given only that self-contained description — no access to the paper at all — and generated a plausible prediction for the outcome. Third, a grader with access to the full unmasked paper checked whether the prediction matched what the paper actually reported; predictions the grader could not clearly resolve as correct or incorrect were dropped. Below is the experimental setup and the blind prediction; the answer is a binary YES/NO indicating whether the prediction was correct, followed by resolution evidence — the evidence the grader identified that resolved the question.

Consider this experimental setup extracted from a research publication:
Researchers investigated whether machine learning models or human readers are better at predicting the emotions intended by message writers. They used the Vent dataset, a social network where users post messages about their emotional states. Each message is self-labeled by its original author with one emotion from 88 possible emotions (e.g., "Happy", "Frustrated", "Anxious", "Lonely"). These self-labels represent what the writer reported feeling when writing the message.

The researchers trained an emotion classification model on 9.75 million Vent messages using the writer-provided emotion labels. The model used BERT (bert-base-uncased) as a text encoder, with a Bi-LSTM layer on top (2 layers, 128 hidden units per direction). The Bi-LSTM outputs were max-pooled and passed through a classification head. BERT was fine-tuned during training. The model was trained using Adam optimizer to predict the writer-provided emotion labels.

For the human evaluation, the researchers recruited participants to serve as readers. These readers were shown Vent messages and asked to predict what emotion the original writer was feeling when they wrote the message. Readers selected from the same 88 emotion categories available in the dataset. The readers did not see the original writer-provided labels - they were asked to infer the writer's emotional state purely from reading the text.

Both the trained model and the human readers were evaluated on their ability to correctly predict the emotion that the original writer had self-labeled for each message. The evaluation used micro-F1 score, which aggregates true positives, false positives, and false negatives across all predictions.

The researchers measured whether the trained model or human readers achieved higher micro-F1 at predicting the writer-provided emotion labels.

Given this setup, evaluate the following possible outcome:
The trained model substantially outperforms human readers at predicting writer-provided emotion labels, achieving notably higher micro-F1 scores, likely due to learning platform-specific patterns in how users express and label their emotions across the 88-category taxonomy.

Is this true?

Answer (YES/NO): YES